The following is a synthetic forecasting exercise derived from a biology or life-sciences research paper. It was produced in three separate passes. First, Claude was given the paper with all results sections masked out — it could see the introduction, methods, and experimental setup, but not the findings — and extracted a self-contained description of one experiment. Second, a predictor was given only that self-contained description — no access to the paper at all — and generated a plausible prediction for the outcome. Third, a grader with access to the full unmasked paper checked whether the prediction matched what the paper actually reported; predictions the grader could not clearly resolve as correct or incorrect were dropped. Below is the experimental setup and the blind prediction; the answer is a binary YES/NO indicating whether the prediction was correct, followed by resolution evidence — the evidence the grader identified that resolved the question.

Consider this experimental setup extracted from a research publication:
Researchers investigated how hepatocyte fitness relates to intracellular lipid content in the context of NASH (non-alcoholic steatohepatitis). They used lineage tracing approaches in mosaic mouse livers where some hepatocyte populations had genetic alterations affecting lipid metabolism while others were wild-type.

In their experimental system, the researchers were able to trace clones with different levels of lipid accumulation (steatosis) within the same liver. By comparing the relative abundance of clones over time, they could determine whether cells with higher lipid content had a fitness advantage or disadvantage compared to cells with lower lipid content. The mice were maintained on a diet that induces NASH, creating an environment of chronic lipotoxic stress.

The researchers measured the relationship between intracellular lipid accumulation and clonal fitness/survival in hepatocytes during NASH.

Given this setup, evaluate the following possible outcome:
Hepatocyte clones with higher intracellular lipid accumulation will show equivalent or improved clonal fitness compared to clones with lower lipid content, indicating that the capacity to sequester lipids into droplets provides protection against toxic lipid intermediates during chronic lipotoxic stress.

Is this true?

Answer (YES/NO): NO